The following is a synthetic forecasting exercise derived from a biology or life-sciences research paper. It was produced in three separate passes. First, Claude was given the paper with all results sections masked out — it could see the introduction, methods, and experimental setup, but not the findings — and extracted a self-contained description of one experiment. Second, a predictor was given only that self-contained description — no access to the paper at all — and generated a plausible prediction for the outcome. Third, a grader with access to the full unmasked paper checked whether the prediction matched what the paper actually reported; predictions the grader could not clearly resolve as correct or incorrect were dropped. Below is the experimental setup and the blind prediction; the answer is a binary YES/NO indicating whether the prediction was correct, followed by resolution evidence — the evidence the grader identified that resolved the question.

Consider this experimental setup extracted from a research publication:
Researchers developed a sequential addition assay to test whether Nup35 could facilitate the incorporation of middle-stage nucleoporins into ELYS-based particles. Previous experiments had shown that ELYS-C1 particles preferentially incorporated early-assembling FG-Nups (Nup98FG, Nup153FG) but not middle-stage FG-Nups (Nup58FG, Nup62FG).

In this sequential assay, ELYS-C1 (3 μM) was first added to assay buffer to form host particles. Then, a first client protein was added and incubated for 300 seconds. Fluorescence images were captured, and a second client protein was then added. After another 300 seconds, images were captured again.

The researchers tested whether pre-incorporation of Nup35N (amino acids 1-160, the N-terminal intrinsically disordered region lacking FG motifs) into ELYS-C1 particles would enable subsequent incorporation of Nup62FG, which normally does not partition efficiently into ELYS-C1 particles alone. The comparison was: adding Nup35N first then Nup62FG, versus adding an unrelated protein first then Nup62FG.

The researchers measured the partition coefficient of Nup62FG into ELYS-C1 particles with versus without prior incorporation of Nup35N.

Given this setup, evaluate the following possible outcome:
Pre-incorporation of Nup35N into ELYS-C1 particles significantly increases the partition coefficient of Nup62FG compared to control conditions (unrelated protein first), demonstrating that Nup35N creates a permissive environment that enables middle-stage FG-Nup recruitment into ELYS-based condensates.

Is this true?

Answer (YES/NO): YES